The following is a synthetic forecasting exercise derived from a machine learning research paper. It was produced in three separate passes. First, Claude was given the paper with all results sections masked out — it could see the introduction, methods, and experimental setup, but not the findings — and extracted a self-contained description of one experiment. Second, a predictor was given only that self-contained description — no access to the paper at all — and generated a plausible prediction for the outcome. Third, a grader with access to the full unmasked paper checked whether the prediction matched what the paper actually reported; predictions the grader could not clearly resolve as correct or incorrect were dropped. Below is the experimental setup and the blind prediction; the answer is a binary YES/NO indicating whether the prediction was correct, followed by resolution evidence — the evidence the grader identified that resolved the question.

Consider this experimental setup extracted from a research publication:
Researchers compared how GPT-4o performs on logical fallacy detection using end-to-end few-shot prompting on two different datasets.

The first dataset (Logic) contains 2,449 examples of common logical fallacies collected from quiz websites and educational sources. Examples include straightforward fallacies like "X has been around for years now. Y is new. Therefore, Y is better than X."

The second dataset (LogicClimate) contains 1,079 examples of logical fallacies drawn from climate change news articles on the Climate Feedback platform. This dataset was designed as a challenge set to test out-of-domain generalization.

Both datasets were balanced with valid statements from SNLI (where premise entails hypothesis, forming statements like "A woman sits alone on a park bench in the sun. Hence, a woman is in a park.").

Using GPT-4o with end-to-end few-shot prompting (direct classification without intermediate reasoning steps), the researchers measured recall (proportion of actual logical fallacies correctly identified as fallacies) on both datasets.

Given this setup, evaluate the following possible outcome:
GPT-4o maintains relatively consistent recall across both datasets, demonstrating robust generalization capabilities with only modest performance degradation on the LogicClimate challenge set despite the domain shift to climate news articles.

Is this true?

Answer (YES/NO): NO